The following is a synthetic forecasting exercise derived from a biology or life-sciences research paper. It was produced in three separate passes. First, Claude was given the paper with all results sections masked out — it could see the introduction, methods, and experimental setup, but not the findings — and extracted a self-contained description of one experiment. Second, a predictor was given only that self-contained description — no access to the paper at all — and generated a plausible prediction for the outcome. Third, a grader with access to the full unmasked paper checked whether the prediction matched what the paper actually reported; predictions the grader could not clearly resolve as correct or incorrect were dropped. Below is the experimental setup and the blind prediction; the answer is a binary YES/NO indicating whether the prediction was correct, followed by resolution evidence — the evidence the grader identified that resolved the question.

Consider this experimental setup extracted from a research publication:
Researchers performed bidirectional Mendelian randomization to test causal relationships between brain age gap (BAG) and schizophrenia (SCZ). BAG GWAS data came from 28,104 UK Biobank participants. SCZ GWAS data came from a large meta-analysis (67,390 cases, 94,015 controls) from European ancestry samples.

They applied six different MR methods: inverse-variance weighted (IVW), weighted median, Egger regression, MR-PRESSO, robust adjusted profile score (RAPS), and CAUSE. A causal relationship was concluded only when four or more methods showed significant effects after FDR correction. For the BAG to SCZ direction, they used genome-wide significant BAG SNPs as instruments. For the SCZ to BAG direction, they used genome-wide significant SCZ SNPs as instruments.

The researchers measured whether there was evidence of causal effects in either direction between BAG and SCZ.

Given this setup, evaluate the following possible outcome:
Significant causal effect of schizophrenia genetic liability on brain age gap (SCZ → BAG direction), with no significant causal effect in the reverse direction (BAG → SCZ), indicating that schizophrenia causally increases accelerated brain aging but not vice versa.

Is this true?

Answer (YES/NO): NO